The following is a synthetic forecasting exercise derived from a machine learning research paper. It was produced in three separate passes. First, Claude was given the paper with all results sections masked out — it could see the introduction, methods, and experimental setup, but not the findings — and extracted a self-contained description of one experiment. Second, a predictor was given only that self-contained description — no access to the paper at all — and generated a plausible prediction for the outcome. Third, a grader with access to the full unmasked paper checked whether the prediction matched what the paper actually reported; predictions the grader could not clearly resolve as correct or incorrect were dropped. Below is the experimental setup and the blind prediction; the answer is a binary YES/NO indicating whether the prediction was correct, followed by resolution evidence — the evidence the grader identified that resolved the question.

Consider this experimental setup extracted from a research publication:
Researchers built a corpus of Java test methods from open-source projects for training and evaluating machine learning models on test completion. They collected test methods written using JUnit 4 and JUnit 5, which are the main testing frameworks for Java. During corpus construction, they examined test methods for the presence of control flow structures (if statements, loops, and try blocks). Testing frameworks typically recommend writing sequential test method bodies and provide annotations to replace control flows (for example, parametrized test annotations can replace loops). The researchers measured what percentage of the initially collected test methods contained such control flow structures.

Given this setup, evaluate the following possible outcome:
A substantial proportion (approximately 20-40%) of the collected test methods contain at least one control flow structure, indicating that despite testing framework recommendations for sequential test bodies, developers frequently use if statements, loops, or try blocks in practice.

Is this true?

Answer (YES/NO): NO